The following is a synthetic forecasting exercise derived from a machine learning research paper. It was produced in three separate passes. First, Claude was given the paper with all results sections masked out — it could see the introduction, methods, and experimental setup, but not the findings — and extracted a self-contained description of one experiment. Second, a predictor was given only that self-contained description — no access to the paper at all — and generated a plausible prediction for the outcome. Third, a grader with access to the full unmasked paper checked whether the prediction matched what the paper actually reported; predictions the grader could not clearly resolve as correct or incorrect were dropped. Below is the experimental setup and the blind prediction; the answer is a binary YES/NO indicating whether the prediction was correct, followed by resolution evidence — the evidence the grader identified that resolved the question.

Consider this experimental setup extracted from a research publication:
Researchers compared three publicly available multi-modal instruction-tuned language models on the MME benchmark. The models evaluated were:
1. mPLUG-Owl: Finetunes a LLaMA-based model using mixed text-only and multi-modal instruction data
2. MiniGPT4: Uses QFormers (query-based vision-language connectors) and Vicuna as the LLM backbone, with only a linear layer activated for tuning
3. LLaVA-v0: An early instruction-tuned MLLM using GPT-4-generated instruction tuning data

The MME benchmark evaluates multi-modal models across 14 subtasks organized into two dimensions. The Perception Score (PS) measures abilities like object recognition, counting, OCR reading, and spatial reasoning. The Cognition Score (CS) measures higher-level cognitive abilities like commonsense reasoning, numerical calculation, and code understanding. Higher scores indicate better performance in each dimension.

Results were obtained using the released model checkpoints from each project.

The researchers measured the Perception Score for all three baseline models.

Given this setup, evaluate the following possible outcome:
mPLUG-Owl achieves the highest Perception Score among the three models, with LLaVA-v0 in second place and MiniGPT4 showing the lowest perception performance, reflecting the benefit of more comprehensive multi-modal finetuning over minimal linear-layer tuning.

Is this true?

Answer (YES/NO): NO